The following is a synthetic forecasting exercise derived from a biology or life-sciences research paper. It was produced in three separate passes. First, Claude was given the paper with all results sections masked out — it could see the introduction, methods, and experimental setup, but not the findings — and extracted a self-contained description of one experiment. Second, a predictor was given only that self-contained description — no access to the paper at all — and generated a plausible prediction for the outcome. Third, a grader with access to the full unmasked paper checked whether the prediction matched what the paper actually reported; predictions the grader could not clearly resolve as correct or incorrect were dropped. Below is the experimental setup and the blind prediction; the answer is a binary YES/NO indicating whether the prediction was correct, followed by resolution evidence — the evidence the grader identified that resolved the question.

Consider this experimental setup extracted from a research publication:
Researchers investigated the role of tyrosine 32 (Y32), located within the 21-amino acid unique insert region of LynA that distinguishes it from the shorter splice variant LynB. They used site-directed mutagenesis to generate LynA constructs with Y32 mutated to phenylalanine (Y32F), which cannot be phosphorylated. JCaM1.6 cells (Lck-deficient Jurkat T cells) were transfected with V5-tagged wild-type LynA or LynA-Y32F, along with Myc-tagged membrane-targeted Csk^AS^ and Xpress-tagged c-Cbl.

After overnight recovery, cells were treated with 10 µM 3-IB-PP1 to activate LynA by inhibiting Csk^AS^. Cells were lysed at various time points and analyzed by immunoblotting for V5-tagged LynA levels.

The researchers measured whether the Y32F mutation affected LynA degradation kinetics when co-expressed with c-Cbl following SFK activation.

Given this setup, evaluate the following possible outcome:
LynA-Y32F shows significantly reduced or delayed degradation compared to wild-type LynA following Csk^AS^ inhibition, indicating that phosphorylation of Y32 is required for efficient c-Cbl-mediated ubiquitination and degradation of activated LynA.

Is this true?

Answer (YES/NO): YES